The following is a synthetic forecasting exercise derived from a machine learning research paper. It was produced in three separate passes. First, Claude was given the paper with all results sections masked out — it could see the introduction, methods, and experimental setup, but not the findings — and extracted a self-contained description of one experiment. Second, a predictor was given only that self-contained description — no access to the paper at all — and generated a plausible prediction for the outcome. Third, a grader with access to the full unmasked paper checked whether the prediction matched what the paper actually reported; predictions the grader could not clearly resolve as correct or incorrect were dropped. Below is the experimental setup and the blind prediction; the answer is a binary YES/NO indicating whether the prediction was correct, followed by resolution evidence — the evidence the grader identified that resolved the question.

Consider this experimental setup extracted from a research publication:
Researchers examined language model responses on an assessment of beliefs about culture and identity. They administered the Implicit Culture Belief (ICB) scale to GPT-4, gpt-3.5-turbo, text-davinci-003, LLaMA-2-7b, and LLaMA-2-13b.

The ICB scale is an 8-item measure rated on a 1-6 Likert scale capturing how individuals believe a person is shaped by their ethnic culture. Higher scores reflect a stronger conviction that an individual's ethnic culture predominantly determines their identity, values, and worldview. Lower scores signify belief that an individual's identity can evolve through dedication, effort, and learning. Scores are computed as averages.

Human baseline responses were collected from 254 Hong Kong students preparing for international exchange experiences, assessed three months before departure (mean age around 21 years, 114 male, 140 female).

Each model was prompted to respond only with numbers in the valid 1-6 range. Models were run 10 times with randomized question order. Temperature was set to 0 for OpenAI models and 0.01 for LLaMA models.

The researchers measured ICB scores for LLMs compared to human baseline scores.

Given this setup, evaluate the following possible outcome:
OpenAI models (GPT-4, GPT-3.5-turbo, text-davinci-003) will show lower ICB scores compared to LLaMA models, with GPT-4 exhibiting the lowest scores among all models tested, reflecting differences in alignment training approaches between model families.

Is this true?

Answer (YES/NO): YES